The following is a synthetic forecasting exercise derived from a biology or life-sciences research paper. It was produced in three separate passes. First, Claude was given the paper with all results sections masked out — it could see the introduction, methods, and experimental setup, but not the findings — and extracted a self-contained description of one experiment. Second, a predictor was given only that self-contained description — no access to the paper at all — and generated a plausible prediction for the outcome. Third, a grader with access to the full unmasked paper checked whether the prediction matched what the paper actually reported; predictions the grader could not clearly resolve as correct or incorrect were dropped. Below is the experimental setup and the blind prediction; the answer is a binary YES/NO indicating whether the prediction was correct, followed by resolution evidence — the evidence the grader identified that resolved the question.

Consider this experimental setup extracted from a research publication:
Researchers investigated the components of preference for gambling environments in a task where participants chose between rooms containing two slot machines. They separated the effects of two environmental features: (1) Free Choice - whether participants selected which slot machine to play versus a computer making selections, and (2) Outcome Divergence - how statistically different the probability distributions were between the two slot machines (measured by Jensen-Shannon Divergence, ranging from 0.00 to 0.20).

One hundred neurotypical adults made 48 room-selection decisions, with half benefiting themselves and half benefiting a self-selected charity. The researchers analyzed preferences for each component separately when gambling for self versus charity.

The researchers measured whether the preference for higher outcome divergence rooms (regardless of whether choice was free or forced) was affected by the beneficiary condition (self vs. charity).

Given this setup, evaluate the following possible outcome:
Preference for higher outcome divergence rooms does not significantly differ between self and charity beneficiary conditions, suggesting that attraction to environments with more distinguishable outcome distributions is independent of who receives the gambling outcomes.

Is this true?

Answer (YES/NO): YES